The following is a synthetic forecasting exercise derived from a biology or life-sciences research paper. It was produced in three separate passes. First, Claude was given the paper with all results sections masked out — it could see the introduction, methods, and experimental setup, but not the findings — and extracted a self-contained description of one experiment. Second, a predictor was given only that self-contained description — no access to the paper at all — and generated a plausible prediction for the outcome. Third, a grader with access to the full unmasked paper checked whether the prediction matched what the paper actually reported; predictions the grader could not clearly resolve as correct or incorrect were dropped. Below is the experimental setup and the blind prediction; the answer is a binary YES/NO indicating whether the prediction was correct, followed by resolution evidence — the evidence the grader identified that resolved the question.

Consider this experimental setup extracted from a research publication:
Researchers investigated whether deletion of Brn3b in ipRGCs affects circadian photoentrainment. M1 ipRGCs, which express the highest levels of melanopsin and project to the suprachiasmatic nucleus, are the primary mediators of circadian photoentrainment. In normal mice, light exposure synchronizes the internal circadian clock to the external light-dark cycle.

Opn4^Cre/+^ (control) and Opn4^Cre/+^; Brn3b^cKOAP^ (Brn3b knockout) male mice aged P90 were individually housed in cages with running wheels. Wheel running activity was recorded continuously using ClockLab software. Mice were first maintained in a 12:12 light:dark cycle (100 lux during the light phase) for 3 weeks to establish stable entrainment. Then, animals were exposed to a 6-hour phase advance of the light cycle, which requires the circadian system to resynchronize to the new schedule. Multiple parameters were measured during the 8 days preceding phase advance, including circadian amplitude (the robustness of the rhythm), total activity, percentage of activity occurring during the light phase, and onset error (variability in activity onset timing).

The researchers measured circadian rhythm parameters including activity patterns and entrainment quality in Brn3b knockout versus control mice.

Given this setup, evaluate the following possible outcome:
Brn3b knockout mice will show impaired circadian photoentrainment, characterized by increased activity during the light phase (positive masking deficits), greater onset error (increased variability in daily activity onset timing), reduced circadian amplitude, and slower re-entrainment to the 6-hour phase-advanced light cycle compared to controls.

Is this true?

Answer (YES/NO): NO